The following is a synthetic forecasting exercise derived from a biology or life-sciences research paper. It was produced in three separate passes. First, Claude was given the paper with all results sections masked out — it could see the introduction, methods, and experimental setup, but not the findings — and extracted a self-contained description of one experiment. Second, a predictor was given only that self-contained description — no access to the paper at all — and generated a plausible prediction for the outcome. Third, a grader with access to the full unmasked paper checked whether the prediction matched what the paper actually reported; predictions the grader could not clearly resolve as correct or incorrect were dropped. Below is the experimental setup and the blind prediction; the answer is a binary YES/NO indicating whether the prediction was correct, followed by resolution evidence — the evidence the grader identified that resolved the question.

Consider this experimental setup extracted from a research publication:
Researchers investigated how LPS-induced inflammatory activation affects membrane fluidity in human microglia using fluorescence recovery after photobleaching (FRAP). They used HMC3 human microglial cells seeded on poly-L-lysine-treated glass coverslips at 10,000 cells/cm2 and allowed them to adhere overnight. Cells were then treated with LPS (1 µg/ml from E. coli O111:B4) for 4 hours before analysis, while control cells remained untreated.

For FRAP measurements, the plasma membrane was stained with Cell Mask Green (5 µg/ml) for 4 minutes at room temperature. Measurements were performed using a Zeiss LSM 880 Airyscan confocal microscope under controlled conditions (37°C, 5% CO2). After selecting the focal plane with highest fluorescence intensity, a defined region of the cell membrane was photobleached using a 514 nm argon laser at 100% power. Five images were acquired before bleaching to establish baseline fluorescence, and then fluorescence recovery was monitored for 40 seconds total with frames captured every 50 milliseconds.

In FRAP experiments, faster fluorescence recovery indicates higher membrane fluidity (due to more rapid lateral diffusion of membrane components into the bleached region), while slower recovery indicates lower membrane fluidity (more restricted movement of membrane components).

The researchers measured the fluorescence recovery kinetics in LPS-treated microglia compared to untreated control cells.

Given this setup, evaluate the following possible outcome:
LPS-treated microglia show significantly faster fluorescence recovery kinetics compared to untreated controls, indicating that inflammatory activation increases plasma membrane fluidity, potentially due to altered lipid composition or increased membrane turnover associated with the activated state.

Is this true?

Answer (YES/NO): YES